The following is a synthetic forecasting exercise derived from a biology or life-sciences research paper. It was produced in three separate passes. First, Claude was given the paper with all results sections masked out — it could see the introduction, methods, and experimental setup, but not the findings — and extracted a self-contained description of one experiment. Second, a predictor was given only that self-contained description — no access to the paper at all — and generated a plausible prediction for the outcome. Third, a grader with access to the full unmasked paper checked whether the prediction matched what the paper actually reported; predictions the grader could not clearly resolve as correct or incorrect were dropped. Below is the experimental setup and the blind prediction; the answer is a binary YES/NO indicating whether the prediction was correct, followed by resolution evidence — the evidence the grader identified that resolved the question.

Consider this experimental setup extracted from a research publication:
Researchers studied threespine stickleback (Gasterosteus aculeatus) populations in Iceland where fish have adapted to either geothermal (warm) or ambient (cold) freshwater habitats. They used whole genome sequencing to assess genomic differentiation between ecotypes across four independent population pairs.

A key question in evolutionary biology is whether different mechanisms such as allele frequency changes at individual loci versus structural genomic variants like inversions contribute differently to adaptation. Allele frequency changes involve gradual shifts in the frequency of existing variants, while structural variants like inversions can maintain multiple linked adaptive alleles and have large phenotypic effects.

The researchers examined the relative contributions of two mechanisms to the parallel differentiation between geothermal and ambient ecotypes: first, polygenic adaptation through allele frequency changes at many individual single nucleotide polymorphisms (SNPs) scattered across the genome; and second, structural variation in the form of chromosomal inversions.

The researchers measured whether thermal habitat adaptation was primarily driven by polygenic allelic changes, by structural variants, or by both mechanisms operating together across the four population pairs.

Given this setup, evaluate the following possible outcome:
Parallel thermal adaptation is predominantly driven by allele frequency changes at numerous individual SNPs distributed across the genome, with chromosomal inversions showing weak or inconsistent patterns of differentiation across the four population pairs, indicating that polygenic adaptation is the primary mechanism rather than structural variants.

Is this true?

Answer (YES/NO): NO